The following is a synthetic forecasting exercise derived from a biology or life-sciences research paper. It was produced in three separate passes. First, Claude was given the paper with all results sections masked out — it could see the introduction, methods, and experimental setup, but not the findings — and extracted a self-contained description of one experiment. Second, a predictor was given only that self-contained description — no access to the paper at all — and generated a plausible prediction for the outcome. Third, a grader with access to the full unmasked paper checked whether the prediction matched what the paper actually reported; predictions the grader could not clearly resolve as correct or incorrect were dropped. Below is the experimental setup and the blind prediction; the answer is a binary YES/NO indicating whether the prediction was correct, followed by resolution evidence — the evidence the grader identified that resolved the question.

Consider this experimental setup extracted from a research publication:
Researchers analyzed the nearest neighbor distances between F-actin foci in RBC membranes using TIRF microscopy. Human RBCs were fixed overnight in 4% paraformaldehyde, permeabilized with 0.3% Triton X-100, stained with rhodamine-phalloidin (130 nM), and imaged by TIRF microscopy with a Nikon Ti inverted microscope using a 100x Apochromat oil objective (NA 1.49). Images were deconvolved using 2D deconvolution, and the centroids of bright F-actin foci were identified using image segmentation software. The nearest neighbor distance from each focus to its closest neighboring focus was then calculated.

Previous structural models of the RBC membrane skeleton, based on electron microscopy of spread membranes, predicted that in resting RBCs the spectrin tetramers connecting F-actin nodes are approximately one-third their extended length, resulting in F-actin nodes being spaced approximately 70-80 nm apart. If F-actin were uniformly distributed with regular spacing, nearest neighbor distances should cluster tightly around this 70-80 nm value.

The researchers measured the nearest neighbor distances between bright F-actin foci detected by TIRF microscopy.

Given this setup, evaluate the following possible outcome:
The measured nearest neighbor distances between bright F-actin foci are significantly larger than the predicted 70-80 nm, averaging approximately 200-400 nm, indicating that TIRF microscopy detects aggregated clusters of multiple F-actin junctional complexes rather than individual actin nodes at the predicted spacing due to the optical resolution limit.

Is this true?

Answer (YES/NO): YES